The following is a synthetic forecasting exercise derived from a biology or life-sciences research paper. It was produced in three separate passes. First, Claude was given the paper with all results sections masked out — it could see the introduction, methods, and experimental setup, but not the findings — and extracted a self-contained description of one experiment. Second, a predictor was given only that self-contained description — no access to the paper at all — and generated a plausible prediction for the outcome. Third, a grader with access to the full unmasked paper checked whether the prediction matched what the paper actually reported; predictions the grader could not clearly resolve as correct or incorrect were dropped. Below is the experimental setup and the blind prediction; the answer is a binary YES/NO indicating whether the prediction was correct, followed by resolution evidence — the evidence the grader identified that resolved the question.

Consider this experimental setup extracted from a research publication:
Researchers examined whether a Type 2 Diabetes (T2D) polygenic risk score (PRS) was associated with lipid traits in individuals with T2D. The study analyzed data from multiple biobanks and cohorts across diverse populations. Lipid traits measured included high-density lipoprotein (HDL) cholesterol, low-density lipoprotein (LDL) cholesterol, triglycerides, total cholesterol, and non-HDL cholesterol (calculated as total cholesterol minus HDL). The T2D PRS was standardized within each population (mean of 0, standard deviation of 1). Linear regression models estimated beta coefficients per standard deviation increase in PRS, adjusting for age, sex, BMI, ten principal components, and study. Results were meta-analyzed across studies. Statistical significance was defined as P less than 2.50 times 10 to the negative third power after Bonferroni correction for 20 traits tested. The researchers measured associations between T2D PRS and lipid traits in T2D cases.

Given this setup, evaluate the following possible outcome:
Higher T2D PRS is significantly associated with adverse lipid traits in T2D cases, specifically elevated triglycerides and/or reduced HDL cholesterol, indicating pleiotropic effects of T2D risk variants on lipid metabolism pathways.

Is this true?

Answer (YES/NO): NO